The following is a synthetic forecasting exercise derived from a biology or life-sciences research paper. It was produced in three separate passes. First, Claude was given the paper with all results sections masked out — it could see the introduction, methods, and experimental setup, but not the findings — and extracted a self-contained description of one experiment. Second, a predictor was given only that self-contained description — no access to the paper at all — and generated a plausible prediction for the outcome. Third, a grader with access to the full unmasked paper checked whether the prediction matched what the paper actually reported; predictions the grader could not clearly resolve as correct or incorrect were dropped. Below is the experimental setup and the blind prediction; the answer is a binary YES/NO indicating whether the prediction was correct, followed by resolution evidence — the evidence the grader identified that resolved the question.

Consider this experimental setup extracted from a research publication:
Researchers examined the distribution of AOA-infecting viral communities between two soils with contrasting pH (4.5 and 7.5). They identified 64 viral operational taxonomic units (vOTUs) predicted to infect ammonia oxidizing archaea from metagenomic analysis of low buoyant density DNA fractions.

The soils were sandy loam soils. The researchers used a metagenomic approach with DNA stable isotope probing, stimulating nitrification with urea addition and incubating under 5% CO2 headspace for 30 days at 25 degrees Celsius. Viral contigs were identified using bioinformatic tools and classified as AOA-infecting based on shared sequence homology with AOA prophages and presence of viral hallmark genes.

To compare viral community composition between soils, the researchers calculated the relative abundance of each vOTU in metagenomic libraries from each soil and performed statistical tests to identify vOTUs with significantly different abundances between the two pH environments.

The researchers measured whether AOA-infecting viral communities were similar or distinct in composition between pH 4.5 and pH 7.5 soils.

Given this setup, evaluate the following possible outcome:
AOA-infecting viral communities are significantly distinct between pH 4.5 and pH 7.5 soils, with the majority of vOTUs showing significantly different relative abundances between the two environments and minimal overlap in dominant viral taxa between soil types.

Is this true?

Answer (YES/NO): YES